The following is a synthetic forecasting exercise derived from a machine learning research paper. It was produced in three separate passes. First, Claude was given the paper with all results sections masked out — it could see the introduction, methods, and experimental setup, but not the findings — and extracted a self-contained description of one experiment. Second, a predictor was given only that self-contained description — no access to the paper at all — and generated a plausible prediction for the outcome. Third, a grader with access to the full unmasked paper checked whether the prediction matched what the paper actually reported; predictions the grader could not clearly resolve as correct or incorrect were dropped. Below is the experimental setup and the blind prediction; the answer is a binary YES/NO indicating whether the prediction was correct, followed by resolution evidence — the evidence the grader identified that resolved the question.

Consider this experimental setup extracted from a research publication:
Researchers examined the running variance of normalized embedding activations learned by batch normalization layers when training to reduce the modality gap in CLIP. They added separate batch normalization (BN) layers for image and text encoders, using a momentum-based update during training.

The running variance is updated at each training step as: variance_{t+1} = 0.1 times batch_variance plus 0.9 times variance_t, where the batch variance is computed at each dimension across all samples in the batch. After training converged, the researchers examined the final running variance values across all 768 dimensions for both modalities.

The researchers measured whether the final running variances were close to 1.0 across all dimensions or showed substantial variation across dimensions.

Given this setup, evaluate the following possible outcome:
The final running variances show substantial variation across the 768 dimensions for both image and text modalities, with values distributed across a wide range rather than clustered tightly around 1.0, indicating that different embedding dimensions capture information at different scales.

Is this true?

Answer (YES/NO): NO